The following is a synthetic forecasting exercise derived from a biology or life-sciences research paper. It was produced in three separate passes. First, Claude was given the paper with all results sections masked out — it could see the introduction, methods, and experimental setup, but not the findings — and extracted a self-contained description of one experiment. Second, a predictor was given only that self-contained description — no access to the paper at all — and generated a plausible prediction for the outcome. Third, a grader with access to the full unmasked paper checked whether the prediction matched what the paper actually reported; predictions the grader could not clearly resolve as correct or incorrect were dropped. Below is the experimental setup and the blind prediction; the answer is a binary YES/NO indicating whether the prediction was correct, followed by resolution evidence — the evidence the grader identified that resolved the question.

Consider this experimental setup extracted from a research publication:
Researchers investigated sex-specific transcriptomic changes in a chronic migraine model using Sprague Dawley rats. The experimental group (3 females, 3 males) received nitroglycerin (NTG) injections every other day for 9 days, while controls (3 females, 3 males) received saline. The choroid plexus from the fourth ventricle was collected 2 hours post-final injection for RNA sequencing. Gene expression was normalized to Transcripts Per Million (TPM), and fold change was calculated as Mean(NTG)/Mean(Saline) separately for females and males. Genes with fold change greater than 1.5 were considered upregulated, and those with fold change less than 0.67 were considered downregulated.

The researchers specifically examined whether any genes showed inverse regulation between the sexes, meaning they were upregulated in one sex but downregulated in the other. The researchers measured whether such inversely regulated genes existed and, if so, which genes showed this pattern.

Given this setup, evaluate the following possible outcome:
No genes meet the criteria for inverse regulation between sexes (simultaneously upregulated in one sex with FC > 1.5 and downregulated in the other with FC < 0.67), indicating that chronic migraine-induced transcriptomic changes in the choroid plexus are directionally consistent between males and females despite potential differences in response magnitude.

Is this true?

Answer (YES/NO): NO